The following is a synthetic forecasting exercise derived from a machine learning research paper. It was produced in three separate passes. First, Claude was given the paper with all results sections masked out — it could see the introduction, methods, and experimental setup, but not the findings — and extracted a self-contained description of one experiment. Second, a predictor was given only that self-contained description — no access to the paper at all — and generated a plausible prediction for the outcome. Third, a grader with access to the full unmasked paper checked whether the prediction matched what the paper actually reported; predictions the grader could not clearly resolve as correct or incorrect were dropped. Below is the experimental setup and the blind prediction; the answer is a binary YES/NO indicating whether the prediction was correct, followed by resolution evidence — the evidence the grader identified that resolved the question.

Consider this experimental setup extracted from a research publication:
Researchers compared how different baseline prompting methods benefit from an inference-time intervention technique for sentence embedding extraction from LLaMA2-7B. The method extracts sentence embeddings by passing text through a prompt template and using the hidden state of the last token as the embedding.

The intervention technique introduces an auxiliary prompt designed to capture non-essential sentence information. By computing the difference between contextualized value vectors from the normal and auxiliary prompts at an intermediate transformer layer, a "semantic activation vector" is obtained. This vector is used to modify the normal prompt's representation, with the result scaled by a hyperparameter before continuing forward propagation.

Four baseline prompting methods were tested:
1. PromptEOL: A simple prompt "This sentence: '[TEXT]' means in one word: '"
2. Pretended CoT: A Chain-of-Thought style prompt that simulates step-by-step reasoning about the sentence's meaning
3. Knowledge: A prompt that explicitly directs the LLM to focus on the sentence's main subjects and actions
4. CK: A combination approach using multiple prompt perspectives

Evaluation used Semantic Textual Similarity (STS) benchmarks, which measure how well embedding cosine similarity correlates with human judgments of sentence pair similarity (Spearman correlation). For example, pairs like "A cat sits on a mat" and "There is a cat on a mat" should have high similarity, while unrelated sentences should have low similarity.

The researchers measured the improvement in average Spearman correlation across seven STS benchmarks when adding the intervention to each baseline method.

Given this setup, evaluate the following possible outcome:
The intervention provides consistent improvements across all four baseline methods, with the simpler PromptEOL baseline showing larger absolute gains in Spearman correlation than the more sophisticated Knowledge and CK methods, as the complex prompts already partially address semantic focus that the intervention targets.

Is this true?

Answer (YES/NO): YES